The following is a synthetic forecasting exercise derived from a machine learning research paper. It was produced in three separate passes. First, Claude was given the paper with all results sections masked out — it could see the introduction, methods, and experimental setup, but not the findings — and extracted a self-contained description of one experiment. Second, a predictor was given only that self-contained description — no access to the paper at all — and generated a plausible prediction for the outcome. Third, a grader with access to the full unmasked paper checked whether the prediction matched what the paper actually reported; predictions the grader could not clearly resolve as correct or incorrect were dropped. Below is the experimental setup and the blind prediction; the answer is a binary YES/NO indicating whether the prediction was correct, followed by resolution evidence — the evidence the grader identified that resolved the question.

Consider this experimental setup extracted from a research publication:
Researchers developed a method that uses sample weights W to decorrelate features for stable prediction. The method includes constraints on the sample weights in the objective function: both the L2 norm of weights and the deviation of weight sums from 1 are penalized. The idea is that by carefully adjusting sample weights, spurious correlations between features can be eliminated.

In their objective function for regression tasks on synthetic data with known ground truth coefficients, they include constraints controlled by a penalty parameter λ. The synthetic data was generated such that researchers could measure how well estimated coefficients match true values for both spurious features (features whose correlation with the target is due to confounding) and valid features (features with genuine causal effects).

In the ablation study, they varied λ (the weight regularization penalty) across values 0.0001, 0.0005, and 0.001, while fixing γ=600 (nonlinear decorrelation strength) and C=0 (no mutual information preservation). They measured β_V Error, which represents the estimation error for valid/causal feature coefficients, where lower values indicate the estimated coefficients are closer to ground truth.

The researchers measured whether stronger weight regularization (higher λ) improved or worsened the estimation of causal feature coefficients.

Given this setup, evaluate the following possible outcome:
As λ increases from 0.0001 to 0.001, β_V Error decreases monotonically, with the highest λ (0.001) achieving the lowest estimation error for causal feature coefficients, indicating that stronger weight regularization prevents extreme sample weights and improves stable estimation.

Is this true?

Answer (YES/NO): NO